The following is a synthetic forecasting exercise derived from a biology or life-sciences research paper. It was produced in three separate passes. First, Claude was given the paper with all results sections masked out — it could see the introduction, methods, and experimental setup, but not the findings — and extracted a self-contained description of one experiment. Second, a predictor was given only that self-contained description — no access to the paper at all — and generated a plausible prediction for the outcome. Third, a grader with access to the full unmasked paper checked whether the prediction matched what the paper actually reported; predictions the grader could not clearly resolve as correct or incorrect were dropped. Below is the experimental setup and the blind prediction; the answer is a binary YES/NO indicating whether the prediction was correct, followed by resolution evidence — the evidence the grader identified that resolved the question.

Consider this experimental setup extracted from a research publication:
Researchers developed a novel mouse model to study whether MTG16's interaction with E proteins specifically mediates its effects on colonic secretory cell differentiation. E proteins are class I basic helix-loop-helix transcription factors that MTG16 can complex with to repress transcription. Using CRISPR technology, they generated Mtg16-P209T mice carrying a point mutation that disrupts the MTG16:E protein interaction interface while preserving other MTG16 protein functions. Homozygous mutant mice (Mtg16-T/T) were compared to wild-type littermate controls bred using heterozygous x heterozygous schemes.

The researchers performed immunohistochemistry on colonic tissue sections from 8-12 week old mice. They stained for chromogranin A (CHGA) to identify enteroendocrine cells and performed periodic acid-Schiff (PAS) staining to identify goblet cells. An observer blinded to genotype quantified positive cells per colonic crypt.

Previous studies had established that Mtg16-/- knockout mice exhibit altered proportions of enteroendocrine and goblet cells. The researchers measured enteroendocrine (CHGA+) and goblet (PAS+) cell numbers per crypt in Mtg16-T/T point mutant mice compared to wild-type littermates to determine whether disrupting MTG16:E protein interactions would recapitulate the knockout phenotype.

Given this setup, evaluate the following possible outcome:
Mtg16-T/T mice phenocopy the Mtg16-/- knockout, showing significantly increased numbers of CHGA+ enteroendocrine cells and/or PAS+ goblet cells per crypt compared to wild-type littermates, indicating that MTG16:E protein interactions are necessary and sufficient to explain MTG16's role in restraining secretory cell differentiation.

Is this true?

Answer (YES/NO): NO